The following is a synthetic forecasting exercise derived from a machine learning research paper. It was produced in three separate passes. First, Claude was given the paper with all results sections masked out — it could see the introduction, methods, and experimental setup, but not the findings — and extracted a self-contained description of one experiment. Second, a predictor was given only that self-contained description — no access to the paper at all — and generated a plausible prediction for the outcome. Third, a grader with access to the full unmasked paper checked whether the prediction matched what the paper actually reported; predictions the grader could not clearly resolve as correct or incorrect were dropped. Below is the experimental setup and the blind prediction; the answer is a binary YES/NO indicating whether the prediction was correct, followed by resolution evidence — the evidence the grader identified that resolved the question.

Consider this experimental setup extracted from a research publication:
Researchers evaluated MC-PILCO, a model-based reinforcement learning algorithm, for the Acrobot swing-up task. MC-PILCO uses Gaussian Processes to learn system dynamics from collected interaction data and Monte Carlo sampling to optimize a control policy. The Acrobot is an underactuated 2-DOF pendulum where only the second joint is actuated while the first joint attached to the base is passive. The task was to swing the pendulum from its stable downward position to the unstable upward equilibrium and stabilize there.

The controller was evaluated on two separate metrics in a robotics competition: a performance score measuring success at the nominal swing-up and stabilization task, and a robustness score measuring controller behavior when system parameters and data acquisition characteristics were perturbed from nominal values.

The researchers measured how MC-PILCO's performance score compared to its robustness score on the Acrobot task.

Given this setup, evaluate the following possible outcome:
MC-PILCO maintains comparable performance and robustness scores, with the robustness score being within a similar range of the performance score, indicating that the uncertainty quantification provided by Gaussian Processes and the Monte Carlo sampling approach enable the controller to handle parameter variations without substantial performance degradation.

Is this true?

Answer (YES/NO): NO